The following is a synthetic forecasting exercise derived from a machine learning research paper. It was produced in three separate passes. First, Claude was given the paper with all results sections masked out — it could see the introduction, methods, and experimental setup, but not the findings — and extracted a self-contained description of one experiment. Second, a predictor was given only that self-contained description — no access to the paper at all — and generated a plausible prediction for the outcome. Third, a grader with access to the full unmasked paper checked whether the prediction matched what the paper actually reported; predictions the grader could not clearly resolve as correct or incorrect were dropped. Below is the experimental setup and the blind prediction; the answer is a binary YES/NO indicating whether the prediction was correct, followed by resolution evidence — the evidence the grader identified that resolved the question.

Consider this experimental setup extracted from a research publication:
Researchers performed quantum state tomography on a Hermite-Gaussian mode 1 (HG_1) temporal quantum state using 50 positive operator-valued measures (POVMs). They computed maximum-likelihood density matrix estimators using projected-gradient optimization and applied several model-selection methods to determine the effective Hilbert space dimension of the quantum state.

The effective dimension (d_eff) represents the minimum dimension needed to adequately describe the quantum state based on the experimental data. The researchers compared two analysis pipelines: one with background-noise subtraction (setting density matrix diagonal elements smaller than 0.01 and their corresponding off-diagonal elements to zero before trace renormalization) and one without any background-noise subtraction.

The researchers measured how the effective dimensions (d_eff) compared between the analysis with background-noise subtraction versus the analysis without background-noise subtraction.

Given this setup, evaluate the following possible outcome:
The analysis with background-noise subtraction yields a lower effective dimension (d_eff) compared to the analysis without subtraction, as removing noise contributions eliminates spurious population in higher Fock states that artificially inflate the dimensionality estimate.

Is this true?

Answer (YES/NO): YES